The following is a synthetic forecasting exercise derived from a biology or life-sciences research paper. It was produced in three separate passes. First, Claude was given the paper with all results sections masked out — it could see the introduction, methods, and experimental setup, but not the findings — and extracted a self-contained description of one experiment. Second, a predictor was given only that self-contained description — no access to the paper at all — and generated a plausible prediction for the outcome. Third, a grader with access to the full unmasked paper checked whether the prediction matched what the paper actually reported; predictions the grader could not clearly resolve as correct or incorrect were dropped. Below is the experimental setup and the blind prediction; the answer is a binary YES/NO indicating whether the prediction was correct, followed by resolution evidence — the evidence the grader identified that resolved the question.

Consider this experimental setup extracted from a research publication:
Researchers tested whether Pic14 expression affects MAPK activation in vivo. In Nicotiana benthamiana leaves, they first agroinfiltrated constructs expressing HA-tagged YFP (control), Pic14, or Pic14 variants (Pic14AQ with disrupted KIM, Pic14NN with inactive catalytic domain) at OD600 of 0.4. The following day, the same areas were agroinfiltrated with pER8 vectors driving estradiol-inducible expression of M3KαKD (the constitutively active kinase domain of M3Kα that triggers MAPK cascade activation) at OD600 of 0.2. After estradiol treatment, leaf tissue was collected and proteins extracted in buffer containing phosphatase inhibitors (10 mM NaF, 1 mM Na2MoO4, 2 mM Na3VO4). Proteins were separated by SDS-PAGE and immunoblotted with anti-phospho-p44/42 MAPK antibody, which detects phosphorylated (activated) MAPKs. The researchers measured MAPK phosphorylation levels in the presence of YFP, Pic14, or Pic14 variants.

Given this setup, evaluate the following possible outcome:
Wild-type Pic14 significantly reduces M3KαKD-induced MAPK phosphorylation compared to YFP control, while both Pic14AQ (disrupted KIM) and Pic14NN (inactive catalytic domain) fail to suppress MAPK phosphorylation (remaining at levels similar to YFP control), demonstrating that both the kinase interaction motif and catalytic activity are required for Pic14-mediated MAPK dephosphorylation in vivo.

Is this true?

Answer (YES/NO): YES